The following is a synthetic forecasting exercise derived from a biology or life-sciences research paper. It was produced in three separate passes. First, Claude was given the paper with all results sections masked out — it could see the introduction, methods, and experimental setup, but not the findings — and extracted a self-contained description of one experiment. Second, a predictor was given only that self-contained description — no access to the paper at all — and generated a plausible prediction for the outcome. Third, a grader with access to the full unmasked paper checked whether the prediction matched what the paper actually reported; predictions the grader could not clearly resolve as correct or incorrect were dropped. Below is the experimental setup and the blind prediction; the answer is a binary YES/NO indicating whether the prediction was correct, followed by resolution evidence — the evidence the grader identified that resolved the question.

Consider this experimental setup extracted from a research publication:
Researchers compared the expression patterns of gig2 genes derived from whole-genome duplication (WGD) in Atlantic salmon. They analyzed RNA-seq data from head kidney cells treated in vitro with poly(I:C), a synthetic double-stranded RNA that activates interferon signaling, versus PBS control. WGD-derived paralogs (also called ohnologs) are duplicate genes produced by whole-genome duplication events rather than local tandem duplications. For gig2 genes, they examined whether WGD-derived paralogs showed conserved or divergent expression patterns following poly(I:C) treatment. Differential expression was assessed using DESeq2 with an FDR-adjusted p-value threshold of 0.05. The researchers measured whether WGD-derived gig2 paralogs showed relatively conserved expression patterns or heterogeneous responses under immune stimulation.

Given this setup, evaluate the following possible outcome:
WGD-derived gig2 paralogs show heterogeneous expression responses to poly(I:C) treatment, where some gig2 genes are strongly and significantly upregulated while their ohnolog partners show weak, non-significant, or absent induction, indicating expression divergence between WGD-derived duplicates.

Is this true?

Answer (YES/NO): NO